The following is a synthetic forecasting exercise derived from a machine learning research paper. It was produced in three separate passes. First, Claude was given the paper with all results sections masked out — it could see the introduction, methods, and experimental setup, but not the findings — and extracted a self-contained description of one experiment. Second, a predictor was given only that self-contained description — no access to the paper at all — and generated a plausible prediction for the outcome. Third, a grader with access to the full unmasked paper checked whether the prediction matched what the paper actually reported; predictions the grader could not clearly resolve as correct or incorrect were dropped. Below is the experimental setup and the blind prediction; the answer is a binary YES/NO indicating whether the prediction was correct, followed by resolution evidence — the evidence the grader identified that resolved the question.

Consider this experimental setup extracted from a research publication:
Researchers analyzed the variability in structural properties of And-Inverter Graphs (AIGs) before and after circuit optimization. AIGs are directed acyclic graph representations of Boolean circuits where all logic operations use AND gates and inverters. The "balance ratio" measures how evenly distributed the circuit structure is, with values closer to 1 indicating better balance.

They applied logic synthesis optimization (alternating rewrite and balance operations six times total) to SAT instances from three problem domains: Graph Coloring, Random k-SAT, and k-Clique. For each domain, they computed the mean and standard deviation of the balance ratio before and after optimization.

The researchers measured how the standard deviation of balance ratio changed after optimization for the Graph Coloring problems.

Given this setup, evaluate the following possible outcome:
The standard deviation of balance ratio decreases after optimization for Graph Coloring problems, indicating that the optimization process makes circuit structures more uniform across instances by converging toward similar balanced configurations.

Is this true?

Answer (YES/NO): YES